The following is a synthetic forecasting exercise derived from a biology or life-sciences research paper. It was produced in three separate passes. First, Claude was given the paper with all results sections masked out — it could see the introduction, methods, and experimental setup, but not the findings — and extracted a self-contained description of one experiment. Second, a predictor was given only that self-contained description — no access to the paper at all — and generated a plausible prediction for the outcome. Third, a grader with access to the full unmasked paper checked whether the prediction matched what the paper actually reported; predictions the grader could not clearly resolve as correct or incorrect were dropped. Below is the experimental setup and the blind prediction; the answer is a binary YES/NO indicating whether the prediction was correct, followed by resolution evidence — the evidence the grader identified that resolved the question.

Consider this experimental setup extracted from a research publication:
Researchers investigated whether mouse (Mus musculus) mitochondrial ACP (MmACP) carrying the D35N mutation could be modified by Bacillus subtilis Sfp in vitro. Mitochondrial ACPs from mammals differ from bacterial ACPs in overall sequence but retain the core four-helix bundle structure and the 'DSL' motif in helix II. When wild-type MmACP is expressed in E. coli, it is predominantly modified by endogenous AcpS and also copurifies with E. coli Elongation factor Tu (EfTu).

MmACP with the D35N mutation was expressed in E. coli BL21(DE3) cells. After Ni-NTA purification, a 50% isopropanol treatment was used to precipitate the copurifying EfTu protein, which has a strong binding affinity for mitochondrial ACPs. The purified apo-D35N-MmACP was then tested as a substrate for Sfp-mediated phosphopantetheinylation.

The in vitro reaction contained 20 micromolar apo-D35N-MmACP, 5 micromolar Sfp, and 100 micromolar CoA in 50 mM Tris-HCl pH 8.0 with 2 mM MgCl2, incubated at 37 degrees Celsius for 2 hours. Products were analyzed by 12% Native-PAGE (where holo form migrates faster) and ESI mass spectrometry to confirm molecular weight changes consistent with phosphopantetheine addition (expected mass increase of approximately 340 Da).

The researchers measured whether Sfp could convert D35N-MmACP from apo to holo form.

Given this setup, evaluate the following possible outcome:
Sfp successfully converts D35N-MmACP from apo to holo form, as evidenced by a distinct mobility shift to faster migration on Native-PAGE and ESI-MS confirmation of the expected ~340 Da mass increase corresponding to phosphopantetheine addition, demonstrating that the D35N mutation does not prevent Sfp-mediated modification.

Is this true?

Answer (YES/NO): NO